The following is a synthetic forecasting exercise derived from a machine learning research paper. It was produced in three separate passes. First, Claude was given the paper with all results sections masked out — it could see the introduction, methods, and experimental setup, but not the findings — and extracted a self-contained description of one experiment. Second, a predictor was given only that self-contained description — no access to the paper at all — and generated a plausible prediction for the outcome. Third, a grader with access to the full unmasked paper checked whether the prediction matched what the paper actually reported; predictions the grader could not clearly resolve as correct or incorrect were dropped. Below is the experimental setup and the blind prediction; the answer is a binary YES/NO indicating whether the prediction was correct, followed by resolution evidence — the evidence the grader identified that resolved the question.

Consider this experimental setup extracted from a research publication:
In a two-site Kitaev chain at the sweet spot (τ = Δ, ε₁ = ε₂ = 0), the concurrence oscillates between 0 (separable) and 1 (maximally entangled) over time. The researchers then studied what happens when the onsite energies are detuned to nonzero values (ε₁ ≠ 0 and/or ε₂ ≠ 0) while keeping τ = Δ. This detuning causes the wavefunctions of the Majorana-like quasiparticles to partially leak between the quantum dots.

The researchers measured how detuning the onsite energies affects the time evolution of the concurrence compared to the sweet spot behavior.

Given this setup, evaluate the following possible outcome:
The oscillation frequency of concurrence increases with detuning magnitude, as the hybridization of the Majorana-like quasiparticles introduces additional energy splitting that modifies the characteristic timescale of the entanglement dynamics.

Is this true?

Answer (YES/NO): YES